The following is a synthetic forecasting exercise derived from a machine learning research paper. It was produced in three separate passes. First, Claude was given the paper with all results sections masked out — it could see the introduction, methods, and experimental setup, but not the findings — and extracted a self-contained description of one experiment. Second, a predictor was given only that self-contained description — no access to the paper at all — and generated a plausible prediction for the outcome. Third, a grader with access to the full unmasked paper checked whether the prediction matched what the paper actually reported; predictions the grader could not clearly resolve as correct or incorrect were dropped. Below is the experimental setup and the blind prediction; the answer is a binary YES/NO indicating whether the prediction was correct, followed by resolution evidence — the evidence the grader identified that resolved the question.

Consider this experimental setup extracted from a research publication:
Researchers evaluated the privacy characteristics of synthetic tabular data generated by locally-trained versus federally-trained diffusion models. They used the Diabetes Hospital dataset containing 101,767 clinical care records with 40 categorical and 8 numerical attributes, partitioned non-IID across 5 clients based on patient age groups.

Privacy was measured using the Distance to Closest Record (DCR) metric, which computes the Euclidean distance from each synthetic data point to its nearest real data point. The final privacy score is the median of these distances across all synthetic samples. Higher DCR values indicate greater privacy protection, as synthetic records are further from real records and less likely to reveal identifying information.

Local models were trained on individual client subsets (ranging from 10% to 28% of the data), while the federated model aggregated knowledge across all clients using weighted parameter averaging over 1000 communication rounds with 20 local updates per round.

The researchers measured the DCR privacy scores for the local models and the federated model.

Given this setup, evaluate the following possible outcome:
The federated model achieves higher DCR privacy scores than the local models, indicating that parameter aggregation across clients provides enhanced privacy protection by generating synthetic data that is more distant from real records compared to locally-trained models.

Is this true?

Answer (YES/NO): NO